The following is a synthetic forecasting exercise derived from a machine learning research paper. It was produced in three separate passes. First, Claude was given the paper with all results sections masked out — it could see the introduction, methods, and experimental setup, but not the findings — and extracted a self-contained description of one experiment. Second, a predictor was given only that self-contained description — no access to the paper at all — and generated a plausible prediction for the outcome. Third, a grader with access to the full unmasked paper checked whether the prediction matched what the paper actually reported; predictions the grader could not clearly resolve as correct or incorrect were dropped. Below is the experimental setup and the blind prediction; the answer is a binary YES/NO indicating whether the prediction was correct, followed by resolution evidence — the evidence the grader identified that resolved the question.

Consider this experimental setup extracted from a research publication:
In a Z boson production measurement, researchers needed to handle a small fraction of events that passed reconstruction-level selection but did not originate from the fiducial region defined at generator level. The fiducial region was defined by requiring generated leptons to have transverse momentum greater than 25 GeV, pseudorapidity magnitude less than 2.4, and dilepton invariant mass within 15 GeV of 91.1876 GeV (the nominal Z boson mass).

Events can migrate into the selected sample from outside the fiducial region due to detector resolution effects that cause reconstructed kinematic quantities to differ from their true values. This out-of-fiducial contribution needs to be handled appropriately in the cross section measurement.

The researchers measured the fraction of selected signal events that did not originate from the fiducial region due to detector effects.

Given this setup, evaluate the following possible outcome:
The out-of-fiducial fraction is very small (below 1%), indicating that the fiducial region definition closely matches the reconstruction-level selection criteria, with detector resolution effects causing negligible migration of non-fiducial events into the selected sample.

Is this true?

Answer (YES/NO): NO